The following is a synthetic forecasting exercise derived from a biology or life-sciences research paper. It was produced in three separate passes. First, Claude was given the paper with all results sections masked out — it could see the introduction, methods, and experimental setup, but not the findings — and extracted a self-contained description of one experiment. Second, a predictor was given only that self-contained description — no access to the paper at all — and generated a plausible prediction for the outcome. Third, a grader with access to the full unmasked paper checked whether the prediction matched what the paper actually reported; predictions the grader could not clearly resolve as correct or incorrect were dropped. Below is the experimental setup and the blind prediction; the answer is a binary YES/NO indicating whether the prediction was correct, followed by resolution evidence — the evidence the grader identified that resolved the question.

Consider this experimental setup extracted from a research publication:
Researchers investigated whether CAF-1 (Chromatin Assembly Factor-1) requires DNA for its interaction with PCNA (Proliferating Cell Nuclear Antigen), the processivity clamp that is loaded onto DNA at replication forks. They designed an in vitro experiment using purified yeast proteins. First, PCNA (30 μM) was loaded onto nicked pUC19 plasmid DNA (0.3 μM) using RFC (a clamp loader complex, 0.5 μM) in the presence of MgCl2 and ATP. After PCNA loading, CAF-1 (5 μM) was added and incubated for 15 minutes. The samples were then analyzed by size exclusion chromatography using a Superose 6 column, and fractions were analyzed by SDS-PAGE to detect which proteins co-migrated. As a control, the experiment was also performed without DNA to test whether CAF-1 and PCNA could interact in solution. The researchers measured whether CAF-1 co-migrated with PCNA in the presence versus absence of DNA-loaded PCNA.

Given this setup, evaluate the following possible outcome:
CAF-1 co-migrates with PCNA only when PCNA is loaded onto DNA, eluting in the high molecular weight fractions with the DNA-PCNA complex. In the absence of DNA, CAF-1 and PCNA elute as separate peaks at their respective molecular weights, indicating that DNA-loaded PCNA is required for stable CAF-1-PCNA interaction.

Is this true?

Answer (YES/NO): YES